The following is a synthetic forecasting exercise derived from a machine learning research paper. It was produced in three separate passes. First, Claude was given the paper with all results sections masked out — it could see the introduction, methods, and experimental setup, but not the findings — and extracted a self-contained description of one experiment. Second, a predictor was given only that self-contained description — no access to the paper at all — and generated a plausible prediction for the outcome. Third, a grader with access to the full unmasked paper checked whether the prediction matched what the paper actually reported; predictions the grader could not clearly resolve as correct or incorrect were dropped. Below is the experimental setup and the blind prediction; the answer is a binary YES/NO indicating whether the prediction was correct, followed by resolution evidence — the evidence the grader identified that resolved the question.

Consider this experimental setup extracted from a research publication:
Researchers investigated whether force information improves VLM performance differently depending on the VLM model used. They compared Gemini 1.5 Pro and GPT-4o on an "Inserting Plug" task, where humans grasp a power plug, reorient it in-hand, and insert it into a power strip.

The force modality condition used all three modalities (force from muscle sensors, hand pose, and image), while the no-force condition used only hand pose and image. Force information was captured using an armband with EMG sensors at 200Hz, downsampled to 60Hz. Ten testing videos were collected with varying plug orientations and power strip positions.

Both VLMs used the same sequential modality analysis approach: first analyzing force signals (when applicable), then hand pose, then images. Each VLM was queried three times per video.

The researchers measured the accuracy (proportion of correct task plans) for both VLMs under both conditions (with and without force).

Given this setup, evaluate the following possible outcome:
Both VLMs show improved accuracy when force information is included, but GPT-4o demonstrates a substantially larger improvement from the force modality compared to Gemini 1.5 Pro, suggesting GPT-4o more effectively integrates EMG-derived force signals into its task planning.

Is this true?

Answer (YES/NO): NO